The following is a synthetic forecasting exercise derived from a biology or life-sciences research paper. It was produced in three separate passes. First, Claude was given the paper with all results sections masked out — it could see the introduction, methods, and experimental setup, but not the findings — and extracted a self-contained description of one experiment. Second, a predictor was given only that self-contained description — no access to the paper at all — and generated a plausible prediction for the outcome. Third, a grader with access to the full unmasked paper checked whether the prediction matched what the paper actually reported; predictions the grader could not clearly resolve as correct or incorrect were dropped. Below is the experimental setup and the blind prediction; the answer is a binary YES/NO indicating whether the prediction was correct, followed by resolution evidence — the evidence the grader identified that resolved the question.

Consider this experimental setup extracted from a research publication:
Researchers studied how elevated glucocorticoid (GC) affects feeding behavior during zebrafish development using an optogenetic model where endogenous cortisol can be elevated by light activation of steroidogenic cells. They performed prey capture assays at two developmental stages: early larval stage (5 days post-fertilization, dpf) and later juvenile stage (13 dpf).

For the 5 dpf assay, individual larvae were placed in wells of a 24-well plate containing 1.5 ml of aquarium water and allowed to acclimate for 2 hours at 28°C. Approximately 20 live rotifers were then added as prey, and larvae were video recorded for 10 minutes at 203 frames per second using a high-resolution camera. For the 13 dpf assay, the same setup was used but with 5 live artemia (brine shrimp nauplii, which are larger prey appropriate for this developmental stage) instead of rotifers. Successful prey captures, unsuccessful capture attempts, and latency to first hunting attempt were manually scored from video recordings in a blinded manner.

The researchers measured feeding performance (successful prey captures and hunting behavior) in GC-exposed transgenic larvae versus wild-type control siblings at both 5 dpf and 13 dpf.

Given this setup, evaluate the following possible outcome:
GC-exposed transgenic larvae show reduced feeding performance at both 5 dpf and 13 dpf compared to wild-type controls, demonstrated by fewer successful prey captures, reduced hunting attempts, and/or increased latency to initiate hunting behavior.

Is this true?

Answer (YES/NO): NO